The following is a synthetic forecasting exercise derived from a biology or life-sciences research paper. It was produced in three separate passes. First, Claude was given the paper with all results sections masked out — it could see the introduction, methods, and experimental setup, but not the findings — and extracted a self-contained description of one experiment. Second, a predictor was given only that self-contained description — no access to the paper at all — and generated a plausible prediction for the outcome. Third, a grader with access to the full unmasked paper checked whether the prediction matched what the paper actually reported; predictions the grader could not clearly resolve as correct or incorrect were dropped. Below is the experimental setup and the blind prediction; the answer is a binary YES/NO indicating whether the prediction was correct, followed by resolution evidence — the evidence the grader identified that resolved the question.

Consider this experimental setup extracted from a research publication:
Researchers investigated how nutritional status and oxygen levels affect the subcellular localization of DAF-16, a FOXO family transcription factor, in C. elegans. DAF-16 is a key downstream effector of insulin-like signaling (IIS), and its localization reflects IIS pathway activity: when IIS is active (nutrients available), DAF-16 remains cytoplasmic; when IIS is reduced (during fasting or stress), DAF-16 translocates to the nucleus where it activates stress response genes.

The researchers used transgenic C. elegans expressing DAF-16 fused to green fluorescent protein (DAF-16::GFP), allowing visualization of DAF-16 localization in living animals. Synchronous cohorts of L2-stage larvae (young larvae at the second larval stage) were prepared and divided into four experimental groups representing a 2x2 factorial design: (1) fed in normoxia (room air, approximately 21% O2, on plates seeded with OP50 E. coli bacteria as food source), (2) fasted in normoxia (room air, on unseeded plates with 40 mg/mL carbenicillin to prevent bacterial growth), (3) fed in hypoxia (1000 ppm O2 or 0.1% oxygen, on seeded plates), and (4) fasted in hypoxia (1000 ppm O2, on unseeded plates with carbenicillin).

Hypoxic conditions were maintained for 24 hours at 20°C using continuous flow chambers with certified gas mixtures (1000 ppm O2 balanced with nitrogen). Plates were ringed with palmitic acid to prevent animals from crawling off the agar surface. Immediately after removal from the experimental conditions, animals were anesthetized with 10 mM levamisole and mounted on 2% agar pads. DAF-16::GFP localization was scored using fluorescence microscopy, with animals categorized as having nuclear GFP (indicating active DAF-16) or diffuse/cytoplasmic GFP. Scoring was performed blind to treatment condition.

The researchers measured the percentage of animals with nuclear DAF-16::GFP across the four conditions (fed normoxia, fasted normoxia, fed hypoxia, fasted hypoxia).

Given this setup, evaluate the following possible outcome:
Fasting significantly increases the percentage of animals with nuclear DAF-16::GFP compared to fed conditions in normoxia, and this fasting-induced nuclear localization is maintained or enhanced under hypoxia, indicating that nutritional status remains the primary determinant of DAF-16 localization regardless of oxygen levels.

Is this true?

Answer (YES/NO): NO